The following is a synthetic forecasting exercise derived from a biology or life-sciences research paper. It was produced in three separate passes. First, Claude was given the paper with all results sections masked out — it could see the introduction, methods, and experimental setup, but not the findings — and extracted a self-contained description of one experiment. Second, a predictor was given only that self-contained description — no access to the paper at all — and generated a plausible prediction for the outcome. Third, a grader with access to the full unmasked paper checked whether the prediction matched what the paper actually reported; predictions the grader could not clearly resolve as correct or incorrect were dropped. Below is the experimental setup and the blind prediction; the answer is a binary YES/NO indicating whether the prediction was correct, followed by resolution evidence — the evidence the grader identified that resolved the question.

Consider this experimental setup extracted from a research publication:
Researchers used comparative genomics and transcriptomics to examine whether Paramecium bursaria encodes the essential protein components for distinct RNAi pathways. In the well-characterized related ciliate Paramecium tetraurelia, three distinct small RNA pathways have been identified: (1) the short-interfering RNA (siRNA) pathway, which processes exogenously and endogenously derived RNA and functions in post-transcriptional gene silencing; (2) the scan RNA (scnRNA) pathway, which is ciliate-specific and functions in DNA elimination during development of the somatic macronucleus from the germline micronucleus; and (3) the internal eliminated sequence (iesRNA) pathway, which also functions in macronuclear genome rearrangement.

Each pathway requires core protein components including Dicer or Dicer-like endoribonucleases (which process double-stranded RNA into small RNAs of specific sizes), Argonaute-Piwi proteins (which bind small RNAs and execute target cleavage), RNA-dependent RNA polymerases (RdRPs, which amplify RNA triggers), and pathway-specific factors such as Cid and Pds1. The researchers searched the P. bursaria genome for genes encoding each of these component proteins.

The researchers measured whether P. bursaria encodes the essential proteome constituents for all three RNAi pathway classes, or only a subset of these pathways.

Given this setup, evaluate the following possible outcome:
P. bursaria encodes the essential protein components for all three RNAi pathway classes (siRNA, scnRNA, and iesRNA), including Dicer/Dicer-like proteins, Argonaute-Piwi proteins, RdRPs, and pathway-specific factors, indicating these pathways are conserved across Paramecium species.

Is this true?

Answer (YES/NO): YES